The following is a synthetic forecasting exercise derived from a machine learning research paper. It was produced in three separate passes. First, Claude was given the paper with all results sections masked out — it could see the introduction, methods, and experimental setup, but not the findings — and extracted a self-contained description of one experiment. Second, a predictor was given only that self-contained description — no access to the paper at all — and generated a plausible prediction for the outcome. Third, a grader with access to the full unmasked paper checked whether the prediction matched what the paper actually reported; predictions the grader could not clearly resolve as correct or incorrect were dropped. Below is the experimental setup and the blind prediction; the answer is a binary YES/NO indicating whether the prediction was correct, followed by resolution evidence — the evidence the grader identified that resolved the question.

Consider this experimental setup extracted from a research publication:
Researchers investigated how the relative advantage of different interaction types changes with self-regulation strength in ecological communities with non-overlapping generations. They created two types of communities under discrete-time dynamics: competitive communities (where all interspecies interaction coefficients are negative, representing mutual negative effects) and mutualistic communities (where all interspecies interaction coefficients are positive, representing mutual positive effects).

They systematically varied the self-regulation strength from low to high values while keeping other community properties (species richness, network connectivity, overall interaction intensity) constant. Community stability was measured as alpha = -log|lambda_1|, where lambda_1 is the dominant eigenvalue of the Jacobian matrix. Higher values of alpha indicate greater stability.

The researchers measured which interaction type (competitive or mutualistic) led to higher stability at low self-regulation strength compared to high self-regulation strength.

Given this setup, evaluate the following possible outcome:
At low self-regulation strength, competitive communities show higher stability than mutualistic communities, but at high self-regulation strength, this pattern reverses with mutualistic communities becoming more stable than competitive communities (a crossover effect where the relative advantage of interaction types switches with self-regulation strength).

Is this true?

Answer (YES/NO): YES